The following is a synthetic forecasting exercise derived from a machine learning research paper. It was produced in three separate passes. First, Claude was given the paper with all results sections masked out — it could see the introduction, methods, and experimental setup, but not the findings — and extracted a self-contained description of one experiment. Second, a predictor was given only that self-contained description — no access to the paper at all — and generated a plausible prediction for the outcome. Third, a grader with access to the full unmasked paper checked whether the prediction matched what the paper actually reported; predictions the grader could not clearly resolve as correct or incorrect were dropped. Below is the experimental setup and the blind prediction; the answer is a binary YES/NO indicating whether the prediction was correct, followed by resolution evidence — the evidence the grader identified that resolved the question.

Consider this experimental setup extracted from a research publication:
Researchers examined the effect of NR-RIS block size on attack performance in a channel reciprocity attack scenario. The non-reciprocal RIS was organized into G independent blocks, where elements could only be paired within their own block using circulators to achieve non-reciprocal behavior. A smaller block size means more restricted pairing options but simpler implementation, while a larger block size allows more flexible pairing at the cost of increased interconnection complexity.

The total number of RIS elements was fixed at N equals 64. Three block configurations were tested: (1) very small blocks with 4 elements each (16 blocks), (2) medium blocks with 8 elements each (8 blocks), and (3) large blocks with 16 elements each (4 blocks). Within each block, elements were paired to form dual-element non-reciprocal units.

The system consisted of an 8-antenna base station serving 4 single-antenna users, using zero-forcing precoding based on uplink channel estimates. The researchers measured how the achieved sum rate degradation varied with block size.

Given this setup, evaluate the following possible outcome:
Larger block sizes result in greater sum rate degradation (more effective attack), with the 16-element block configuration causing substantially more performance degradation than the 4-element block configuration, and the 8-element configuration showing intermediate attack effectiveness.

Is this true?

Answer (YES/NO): NO